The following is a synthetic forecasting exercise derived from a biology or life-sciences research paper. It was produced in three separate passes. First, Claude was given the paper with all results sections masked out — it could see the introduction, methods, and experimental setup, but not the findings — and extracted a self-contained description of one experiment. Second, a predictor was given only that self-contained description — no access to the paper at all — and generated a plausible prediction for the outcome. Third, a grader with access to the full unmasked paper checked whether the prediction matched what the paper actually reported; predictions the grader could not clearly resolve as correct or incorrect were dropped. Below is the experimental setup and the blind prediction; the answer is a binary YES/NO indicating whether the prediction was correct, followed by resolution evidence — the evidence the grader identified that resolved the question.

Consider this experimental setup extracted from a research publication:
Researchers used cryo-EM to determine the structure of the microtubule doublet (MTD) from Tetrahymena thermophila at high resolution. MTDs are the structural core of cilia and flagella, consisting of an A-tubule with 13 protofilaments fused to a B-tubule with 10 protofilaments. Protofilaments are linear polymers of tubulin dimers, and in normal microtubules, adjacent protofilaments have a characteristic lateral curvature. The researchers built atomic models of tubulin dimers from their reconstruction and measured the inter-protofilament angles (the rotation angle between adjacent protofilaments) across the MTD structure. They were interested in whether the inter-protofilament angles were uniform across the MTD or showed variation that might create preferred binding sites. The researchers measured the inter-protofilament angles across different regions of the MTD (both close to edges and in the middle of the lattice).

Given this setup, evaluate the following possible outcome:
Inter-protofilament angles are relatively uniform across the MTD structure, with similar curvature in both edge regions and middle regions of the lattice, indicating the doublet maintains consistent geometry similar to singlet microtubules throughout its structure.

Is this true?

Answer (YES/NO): NO